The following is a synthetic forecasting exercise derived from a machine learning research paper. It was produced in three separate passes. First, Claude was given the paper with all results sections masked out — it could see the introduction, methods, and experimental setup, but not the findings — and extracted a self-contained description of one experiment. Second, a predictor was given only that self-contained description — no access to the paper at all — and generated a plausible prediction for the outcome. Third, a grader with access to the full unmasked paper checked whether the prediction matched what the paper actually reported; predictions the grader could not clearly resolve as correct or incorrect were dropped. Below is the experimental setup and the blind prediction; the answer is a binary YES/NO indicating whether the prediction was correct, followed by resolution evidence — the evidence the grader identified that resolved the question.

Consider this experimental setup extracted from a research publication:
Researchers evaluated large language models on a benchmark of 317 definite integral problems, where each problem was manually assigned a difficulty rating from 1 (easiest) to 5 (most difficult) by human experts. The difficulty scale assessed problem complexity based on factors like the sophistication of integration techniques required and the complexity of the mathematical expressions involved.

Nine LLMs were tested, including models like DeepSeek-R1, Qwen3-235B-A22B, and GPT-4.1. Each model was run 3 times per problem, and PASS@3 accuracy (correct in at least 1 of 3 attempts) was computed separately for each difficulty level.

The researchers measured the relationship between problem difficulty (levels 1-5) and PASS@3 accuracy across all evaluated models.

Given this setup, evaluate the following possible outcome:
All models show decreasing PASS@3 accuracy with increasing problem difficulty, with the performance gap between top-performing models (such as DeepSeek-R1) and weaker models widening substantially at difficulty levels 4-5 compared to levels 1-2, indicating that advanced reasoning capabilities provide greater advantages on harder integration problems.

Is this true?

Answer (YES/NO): NO